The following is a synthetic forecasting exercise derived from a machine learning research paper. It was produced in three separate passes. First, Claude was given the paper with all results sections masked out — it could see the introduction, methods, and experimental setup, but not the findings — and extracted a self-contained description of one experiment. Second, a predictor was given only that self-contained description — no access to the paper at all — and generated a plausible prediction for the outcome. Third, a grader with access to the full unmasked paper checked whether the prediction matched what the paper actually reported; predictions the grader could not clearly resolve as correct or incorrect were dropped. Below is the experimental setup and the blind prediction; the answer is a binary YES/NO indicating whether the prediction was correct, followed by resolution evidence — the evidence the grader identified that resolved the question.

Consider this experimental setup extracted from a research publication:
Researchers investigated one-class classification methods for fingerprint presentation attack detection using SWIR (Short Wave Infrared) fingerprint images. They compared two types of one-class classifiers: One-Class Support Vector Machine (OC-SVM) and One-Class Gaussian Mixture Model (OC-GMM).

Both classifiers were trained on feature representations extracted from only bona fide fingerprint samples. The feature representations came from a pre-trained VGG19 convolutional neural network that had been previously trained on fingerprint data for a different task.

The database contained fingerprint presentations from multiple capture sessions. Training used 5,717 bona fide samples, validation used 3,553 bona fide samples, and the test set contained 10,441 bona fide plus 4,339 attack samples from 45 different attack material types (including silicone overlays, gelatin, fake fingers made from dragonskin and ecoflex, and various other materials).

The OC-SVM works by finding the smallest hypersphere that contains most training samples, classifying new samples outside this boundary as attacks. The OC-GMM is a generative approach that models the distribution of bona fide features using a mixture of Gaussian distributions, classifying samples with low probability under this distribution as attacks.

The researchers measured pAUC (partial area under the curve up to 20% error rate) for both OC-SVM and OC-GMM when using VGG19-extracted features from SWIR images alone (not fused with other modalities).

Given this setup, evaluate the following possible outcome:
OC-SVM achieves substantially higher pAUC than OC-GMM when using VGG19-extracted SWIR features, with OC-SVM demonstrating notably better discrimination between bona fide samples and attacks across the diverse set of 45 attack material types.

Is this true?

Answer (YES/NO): NO